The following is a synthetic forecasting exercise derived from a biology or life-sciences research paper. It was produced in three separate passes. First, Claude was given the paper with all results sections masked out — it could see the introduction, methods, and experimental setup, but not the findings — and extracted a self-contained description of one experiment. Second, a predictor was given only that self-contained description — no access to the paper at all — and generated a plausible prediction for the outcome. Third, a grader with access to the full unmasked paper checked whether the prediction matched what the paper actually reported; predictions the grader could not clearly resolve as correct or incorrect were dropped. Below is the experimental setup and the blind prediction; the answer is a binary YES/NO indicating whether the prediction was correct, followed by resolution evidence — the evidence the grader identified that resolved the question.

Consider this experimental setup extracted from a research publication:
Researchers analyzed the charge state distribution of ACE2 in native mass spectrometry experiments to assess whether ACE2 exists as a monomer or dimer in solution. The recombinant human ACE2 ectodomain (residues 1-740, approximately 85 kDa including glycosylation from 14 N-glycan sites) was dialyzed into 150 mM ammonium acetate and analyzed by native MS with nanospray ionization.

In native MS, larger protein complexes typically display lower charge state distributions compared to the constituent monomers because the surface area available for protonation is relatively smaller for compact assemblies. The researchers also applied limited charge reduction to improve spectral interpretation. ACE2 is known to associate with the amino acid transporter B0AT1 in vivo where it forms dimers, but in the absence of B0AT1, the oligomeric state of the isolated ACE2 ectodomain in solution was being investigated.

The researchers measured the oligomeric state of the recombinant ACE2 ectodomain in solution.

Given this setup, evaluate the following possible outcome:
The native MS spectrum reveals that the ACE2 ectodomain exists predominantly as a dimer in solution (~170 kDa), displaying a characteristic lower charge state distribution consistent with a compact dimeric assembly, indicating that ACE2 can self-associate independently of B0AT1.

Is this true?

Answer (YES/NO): NO